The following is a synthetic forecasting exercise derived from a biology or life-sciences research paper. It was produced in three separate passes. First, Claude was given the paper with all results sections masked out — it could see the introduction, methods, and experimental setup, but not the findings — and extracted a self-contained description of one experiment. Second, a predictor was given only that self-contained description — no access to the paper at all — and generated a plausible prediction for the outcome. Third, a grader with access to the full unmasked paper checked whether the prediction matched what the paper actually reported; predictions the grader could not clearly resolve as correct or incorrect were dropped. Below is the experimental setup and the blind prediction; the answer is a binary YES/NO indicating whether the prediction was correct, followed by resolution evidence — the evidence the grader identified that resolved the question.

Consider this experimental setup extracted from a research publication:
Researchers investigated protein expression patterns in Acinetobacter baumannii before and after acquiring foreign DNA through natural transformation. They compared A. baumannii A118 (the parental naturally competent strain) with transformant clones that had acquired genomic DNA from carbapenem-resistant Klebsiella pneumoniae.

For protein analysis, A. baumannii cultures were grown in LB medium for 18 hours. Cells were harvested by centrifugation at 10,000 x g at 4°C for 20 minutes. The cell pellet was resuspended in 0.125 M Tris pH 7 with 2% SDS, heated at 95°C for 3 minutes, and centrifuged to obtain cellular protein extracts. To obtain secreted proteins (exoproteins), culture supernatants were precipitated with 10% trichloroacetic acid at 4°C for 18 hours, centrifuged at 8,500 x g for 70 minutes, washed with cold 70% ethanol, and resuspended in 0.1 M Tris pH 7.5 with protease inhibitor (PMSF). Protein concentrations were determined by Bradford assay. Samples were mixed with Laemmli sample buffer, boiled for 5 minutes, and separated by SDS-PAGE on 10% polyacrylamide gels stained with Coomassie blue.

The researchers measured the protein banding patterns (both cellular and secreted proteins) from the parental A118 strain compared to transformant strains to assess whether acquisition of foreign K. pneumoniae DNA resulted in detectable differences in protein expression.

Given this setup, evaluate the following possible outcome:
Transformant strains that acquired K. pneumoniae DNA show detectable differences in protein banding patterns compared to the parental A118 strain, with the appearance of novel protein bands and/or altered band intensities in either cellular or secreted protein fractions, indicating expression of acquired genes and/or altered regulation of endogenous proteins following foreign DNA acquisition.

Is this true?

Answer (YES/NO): NO